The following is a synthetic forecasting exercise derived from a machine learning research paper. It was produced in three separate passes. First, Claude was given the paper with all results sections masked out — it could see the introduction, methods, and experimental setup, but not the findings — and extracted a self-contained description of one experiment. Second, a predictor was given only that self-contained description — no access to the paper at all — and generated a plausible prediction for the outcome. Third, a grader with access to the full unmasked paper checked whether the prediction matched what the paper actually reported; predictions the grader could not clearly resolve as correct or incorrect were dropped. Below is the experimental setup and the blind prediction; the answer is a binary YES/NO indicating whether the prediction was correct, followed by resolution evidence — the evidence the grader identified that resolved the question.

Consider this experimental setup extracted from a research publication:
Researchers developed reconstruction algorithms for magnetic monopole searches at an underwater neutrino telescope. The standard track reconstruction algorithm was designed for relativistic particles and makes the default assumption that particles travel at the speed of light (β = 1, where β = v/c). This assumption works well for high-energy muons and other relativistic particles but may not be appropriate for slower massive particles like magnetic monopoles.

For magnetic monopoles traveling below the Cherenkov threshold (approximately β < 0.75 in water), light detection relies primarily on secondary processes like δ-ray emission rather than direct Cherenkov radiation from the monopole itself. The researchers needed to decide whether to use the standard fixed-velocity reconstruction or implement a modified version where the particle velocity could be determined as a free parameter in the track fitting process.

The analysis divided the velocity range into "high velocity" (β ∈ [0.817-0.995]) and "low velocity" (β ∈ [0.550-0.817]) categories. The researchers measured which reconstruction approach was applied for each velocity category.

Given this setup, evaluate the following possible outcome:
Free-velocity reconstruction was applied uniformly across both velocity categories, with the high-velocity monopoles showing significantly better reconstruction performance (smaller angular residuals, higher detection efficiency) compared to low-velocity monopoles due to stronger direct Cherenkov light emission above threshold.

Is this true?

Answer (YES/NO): NO